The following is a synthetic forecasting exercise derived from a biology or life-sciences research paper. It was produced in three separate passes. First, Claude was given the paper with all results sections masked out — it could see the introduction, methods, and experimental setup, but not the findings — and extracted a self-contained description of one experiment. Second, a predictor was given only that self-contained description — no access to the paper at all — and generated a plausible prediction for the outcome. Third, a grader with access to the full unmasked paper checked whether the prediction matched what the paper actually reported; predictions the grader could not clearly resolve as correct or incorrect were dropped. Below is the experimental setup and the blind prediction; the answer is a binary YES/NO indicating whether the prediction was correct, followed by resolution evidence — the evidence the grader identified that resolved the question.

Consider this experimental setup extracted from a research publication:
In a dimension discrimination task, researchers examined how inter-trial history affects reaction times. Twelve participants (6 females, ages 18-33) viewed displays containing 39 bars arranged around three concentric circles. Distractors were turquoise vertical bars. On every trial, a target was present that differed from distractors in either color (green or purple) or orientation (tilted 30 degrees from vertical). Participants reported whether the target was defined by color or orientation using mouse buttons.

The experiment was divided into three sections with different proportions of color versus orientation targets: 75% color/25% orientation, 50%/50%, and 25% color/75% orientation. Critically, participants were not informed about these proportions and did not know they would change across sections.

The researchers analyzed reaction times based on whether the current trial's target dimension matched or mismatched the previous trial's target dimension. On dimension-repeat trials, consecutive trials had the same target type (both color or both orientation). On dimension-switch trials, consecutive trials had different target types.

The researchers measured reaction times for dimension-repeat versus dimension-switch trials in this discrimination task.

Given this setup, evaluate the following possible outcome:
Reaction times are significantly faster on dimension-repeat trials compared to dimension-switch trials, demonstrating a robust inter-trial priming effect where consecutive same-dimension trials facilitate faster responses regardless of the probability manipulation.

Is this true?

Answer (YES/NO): YES